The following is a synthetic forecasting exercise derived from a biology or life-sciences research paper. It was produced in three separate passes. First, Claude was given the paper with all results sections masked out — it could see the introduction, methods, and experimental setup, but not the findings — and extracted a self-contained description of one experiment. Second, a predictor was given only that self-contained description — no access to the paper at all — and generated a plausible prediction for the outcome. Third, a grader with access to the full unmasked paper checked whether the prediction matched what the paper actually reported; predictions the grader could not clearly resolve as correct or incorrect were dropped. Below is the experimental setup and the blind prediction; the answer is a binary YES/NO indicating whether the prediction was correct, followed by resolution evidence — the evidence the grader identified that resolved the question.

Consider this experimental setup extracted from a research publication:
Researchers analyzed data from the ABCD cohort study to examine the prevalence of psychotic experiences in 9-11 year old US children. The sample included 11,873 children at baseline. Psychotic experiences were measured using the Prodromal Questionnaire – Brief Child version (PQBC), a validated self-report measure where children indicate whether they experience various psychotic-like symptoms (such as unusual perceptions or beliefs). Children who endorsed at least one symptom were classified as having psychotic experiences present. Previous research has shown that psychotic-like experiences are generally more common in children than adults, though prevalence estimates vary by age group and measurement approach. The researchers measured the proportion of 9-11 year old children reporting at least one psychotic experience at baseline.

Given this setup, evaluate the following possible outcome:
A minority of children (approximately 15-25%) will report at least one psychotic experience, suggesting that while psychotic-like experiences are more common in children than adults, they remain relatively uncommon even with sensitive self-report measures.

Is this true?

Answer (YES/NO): NO